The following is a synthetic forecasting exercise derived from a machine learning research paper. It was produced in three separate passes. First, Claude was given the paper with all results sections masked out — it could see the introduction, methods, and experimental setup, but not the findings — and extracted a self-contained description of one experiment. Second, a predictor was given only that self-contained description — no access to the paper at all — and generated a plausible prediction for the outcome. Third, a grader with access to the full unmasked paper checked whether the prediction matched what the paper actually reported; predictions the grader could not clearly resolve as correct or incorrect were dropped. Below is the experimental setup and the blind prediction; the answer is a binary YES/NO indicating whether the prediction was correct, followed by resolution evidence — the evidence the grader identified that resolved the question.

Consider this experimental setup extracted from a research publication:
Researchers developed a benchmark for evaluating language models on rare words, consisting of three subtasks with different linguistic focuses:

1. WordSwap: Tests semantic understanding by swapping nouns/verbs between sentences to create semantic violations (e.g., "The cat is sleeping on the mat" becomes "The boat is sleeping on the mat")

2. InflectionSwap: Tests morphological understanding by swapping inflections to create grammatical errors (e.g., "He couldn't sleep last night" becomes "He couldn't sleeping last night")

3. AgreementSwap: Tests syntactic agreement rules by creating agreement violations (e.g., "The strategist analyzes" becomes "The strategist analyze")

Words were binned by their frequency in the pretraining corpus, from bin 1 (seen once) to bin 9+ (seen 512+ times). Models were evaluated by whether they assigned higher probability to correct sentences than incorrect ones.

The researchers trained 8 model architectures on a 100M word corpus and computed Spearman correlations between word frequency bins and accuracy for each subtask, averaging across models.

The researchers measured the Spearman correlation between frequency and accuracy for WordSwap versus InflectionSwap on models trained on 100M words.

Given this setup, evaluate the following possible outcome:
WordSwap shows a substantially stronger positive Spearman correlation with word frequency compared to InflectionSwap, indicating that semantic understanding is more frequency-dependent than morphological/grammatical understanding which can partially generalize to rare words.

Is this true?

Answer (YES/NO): NO